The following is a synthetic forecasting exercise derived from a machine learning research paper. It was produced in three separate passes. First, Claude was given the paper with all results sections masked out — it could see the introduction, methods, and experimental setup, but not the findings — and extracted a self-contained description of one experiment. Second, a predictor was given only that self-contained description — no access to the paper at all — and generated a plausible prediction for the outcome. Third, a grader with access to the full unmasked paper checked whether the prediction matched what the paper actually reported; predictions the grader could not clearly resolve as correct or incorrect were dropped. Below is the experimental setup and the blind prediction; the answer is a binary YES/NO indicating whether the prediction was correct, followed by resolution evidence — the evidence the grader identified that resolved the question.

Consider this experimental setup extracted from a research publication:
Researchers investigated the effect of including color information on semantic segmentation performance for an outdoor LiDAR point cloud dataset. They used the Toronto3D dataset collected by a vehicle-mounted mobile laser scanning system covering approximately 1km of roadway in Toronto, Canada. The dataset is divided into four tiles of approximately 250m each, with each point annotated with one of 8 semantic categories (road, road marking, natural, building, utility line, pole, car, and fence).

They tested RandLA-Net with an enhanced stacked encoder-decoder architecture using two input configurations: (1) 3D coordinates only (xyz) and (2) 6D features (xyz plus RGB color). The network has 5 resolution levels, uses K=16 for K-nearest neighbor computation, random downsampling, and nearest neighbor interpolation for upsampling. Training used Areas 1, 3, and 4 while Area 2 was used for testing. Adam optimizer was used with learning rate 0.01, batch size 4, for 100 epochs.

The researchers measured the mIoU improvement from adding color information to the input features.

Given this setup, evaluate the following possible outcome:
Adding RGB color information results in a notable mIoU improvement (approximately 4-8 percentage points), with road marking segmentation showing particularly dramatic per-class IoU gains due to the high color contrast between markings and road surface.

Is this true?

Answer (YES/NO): YES